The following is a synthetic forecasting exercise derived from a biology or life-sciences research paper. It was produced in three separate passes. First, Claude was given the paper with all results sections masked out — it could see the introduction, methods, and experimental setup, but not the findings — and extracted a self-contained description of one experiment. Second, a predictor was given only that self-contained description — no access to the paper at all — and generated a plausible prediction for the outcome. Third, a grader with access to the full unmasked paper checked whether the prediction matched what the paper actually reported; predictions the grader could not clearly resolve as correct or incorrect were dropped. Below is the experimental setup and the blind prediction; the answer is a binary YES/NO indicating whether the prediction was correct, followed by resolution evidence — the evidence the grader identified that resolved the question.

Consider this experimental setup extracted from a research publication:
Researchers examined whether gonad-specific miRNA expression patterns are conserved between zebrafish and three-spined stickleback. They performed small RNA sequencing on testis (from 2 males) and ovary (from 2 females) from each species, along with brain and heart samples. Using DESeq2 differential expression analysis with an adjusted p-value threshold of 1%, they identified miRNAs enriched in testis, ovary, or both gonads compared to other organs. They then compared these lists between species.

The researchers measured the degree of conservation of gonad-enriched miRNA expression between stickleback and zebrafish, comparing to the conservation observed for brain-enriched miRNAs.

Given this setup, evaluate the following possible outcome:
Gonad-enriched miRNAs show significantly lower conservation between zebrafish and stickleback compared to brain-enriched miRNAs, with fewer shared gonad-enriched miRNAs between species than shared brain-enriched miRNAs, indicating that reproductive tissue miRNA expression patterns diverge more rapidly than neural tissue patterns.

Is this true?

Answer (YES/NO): YES